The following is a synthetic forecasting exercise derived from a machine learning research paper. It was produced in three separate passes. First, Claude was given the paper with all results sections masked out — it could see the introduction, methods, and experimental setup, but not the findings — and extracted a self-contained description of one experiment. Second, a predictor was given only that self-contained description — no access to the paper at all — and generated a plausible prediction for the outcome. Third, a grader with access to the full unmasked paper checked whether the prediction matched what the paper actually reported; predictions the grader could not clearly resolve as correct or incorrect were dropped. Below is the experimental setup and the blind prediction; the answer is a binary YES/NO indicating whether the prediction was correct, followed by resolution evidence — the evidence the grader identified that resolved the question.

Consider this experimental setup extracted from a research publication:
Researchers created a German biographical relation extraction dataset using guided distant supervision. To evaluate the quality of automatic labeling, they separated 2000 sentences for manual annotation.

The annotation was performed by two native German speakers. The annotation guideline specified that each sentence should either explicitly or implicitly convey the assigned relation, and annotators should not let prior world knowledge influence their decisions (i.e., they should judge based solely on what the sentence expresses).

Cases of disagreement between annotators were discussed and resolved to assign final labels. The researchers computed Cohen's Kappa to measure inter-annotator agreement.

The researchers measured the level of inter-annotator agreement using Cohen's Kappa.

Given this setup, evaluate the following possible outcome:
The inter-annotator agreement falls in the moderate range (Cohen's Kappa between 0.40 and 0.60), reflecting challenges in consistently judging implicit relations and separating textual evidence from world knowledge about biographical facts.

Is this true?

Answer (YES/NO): NO